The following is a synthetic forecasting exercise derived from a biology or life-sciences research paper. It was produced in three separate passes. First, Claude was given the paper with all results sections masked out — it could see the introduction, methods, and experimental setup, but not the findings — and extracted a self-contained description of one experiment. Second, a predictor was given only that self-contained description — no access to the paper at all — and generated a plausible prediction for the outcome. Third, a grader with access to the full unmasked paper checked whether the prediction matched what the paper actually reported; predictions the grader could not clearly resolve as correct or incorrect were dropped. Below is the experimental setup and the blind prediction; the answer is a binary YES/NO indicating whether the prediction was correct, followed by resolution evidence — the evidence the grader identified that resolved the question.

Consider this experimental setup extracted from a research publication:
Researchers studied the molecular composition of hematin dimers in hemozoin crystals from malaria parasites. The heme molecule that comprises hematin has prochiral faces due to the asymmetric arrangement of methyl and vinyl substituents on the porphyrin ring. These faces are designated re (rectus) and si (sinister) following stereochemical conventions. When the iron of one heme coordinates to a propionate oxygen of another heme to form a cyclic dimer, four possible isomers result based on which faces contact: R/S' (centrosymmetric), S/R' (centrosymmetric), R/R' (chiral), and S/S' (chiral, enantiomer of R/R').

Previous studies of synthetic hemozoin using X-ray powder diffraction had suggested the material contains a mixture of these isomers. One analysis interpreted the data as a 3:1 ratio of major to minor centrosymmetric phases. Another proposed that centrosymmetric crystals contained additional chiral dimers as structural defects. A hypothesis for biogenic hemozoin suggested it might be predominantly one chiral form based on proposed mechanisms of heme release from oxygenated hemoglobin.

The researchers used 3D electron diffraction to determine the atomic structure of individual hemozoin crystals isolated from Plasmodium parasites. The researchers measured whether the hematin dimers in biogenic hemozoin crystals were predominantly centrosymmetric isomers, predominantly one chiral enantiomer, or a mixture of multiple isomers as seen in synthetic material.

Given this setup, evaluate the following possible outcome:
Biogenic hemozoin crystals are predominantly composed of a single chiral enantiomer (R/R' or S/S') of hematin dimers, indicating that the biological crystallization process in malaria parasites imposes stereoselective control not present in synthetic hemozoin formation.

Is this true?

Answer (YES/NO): NO